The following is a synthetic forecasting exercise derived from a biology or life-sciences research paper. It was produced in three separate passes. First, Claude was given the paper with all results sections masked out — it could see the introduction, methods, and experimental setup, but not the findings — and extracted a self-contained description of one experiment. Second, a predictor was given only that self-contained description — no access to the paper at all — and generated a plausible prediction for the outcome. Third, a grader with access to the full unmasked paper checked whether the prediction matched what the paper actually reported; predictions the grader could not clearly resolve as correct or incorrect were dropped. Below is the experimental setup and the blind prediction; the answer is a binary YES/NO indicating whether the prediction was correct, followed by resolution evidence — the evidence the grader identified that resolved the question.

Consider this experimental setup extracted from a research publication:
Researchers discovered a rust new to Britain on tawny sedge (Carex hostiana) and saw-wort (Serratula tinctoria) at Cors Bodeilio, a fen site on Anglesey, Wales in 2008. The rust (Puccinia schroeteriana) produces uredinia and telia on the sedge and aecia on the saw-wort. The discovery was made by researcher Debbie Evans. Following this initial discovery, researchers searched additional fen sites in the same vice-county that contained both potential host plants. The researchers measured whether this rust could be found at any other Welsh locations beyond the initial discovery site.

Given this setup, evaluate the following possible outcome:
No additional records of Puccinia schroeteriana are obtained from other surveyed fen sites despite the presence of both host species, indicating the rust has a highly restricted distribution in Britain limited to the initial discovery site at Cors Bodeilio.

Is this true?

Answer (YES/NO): NO